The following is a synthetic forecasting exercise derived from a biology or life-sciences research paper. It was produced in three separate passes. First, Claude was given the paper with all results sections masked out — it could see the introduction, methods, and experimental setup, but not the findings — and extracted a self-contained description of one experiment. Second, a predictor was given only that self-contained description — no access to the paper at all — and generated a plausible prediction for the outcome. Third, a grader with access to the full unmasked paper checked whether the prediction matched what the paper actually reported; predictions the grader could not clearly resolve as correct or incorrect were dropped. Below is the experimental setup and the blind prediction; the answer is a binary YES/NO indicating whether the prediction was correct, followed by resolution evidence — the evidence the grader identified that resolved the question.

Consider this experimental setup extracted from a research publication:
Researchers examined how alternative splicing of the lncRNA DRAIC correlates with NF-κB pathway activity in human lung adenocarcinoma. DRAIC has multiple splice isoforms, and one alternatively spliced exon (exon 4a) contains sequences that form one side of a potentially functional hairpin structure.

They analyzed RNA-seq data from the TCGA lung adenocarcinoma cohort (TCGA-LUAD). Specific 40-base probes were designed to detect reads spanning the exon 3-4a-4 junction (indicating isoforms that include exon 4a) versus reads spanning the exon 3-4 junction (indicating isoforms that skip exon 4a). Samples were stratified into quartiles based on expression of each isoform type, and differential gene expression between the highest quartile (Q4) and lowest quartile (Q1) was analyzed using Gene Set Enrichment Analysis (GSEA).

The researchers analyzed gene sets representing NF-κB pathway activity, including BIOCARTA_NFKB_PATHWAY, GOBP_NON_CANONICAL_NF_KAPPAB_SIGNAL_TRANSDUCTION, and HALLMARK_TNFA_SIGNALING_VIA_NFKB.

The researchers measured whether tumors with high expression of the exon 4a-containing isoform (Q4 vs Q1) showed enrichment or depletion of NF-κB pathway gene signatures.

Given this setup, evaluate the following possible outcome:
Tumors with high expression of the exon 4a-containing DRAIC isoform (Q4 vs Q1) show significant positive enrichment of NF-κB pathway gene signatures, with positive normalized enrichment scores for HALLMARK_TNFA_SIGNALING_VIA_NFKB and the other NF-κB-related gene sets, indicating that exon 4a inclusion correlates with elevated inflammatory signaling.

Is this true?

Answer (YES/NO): NO